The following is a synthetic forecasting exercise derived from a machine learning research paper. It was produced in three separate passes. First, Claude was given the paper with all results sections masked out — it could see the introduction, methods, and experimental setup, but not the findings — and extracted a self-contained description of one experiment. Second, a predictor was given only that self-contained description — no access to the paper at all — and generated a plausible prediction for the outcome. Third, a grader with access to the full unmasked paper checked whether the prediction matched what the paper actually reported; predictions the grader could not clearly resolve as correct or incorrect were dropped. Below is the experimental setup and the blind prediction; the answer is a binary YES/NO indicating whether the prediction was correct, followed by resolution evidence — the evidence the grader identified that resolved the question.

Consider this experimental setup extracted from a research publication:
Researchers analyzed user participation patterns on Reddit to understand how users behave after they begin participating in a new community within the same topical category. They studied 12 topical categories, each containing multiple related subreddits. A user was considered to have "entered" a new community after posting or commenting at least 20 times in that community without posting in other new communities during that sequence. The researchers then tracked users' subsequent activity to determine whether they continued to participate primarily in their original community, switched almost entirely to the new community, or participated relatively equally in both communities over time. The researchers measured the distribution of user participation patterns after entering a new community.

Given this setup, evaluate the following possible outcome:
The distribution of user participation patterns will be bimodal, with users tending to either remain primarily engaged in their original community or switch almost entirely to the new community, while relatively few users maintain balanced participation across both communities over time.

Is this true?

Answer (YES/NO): YES